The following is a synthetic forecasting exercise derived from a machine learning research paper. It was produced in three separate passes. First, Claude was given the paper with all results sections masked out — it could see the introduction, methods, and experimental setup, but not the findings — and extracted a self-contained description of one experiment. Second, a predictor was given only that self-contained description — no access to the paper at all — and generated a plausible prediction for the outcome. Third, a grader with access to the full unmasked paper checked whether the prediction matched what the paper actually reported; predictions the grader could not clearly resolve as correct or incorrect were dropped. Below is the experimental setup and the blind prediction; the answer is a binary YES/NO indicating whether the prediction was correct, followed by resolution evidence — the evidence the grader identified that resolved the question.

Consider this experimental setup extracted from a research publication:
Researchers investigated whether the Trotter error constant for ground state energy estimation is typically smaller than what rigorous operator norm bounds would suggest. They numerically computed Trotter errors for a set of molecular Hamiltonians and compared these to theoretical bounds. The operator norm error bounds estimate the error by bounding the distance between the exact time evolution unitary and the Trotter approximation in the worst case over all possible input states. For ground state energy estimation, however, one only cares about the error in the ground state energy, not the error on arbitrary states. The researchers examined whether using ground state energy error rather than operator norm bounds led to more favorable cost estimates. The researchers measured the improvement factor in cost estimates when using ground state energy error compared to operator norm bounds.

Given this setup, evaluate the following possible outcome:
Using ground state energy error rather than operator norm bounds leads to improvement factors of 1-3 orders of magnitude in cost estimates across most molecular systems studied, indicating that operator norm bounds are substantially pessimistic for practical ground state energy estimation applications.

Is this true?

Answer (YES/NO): NO